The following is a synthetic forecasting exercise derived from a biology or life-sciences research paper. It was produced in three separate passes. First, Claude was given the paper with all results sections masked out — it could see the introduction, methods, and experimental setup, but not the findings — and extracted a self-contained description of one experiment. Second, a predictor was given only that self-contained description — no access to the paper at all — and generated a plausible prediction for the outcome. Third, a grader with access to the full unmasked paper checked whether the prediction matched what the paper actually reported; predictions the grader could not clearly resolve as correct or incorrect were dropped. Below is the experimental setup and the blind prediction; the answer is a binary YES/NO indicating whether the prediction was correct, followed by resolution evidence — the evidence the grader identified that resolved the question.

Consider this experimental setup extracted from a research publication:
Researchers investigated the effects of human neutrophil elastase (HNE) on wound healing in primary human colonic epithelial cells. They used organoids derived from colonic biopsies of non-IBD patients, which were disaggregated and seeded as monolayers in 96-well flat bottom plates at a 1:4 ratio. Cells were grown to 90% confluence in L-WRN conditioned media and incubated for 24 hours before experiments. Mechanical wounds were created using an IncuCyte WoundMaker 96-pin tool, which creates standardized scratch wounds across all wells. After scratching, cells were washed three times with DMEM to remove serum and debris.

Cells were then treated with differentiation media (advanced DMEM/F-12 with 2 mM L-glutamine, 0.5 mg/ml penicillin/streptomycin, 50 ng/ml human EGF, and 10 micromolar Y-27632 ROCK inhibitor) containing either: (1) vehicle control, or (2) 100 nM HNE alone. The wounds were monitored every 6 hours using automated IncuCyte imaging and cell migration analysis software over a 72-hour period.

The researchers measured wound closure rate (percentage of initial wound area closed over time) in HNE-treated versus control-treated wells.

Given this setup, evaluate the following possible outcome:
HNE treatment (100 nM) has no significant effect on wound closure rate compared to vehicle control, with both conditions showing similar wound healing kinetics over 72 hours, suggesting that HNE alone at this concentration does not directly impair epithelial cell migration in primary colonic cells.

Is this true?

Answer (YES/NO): NO